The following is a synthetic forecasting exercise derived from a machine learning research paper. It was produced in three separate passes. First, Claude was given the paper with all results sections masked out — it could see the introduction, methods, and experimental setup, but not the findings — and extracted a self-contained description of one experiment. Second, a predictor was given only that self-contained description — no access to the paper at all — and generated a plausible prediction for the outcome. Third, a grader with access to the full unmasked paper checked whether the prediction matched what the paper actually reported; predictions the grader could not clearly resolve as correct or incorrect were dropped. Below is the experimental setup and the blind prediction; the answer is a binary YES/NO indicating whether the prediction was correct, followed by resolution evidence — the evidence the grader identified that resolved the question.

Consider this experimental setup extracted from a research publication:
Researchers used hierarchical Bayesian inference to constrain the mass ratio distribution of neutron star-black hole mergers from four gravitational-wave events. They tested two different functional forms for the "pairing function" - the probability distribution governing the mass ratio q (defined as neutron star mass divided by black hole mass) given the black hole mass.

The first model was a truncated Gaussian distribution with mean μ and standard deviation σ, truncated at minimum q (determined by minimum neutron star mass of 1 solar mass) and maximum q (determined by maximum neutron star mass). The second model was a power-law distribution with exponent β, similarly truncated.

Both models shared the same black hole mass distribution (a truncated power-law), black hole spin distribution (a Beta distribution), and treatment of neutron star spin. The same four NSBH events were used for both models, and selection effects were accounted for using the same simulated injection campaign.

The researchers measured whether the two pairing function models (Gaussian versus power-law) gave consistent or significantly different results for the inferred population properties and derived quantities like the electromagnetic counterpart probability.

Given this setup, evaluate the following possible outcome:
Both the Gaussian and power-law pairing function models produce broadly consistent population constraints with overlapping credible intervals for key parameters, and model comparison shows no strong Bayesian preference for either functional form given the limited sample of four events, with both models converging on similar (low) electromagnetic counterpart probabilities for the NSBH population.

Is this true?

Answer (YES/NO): YES